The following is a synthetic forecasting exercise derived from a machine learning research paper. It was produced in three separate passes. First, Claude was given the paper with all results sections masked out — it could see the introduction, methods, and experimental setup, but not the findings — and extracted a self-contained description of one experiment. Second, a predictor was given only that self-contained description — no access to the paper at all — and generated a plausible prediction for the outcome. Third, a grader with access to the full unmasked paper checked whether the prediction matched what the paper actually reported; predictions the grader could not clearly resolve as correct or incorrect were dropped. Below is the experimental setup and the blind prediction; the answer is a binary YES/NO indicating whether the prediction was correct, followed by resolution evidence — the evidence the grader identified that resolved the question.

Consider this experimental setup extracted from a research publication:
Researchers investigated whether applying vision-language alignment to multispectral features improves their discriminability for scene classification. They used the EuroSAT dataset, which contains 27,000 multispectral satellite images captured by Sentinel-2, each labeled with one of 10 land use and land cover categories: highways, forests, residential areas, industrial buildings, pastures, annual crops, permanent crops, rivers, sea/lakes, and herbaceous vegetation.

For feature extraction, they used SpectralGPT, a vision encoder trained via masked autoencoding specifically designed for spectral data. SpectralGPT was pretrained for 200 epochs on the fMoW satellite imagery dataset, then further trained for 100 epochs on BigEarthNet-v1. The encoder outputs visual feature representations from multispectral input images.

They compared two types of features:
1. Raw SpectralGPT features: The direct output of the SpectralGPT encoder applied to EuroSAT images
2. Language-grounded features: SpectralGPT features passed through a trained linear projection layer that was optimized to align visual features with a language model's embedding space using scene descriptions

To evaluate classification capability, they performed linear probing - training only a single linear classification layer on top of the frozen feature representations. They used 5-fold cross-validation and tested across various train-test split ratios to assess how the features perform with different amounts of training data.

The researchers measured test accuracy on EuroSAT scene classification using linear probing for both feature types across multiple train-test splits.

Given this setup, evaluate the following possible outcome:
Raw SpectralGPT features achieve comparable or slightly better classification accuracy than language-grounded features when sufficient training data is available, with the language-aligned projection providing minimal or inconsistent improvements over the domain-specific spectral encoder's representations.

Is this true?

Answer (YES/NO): NO